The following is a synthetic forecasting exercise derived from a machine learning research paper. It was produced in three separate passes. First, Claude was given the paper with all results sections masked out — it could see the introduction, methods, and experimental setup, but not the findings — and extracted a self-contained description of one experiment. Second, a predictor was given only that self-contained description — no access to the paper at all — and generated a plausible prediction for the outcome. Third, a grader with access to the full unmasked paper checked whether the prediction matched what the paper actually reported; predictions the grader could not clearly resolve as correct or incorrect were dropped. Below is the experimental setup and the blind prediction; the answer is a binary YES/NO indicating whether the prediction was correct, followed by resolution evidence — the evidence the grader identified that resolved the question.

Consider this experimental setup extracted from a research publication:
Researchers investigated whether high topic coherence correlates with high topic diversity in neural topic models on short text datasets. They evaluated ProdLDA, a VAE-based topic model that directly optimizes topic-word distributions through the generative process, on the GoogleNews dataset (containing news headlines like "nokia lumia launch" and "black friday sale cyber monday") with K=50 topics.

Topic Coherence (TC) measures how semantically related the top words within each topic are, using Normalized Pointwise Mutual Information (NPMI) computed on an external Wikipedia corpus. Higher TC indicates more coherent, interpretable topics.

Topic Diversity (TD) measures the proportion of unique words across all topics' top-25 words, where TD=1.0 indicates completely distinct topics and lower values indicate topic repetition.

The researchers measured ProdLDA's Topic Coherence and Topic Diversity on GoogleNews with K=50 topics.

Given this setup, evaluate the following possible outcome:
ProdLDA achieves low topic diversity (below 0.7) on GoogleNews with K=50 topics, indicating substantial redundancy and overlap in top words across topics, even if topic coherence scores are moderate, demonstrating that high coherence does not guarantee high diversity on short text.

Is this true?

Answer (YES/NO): NO